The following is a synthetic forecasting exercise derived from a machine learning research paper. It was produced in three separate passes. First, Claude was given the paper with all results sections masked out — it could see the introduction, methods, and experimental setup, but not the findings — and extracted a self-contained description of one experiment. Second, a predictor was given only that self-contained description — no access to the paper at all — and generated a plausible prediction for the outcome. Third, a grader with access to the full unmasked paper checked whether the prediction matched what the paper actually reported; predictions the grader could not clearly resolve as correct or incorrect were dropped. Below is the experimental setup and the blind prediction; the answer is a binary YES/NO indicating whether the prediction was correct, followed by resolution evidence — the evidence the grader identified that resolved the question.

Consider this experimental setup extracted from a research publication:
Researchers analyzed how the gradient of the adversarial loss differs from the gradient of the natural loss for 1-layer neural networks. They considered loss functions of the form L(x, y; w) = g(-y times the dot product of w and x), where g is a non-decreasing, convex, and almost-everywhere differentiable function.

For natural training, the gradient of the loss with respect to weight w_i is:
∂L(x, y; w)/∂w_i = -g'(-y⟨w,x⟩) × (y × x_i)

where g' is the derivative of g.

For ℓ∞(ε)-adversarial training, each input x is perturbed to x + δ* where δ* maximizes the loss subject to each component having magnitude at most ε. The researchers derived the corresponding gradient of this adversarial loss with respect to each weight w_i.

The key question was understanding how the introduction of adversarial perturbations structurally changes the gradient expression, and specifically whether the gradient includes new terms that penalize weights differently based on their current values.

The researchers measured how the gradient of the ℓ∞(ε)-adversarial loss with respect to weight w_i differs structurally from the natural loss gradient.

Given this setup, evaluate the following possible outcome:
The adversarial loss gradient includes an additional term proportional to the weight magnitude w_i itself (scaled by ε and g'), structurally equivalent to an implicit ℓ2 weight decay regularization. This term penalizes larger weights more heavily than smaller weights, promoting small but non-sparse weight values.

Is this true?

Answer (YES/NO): NO